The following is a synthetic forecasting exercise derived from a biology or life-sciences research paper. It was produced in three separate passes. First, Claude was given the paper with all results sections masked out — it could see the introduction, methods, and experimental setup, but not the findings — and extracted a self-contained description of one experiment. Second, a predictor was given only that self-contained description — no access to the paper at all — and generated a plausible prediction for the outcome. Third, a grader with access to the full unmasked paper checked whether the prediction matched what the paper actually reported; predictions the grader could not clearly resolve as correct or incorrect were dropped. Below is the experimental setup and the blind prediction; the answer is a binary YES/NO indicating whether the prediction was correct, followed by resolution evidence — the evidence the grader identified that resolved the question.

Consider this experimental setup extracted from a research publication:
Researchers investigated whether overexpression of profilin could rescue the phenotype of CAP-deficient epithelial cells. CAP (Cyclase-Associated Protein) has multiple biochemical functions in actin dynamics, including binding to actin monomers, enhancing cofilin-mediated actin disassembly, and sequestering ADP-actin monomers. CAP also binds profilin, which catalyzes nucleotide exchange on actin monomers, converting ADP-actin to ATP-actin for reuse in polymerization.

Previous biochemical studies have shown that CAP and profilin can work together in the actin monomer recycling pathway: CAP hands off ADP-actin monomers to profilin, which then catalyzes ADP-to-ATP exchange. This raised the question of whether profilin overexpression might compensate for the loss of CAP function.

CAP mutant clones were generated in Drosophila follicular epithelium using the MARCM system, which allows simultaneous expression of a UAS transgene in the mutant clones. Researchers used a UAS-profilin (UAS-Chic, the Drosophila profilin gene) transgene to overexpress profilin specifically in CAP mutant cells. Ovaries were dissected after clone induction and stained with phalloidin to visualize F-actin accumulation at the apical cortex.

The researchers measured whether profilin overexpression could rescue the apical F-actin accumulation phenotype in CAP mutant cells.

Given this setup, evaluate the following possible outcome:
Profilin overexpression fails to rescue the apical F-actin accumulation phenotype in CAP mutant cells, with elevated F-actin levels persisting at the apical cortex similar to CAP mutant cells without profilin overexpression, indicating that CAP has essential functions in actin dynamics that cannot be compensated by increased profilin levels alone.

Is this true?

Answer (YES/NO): YES